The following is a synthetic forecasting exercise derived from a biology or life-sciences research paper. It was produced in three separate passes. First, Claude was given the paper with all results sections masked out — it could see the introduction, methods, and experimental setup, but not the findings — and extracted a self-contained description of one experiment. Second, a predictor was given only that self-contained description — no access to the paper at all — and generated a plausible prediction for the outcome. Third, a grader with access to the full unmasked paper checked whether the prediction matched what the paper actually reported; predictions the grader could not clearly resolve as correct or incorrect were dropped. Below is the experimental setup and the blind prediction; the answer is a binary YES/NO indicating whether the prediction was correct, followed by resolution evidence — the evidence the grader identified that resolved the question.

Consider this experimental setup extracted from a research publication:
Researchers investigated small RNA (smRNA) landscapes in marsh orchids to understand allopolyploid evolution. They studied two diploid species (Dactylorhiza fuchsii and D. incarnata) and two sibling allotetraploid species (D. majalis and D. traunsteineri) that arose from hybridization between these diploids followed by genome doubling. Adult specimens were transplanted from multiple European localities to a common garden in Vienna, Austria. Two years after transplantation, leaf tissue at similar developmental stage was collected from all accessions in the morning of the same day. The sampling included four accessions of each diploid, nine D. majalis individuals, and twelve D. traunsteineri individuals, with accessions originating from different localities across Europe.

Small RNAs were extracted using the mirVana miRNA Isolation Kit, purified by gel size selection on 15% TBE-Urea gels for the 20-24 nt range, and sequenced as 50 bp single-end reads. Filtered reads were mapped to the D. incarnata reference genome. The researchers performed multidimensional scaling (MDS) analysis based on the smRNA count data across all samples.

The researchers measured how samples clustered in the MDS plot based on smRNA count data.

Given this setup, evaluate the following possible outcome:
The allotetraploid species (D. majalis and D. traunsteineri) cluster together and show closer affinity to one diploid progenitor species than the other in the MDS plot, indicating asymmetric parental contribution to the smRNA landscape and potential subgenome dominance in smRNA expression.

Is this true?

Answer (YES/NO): NO